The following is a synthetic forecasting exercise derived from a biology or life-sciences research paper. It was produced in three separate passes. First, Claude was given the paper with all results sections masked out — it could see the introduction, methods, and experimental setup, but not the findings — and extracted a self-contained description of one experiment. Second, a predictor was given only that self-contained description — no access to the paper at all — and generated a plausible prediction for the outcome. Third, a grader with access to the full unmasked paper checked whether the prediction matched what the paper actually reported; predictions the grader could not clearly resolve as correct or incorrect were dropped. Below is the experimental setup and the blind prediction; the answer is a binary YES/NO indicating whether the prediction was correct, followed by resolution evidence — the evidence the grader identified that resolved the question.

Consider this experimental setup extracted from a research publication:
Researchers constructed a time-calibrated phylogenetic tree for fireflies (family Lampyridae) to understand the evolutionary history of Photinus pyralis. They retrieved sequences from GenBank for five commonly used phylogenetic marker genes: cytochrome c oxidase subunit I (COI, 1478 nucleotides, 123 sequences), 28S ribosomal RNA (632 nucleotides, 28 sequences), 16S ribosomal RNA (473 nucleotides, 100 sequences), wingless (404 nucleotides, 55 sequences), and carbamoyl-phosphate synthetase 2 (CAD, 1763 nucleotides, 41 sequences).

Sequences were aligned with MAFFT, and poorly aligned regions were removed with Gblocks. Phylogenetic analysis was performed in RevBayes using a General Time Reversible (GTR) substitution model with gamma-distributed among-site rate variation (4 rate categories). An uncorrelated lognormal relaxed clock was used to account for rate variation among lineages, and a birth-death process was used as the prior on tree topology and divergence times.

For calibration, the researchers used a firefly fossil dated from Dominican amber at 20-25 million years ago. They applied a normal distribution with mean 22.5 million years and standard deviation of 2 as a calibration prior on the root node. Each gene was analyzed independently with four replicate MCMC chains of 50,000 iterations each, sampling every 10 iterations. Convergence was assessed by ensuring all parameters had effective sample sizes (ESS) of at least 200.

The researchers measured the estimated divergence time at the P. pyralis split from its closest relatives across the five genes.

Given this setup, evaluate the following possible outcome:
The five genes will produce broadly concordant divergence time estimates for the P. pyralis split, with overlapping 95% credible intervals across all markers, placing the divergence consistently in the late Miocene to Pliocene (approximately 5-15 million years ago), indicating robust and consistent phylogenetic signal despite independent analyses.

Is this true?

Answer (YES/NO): NO